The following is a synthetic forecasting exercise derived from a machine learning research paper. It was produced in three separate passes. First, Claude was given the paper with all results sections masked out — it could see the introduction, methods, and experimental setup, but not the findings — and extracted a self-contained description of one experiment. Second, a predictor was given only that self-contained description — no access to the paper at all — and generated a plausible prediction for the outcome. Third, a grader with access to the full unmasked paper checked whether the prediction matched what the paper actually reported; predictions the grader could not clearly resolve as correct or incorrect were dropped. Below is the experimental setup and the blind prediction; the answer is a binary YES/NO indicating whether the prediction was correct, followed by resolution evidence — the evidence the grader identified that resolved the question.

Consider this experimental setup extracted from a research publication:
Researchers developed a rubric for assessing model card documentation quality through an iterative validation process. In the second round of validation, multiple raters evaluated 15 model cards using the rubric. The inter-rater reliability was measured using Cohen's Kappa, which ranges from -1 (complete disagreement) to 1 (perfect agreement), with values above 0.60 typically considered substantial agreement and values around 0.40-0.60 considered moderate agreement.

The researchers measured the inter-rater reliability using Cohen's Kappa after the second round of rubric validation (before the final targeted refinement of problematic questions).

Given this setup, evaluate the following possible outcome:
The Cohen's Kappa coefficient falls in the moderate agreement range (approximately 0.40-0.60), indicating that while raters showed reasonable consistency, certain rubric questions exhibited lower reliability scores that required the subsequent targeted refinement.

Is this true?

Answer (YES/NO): YES